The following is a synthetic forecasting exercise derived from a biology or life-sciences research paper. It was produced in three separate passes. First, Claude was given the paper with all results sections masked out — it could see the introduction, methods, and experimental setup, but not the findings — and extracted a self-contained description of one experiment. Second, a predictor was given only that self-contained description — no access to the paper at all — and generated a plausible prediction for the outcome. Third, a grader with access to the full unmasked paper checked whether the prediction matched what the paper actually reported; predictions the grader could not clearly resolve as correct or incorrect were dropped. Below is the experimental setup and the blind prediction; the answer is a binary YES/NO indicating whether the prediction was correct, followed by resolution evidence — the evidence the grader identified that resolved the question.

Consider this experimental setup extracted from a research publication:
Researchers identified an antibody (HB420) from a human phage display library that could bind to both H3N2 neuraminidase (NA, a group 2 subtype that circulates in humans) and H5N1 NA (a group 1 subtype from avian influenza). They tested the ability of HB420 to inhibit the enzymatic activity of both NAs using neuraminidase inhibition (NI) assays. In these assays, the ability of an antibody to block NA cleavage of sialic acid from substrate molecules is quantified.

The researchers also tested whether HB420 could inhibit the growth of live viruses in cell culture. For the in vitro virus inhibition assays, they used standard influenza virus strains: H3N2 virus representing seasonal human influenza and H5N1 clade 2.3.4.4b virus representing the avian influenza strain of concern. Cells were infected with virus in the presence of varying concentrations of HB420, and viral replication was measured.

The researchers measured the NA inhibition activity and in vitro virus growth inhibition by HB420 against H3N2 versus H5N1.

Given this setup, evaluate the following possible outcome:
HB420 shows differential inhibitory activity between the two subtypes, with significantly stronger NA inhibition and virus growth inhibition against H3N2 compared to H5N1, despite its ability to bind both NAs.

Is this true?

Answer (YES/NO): YES